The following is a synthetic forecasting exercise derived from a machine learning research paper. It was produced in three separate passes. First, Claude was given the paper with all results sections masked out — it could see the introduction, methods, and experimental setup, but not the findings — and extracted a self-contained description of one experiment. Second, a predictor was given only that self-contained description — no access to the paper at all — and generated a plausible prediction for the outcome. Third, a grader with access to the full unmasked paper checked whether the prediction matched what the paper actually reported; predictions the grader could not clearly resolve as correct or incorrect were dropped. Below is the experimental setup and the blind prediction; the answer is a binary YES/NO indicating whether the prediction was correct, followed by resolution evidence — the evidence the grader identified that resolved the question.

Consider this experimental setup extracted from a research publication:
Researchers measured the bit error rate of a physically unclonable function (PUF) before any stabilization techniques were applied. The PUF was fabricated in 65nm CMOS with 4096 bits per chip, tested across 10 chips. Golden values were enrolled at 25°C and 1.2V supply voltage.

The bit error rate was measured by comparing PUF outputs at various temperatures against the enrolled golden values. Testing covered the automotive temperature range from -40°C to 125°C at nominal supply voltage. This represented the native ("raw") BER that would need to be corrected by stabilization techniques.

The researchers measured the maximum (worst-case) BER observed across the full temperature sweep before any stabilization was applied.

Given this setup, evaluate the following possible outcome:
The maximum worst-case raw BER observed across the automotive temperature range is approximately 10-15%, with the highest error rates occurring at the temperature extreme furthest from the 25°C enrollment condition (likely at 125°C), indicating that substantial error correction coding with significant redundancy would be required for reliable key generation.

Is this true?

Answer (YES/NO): NO